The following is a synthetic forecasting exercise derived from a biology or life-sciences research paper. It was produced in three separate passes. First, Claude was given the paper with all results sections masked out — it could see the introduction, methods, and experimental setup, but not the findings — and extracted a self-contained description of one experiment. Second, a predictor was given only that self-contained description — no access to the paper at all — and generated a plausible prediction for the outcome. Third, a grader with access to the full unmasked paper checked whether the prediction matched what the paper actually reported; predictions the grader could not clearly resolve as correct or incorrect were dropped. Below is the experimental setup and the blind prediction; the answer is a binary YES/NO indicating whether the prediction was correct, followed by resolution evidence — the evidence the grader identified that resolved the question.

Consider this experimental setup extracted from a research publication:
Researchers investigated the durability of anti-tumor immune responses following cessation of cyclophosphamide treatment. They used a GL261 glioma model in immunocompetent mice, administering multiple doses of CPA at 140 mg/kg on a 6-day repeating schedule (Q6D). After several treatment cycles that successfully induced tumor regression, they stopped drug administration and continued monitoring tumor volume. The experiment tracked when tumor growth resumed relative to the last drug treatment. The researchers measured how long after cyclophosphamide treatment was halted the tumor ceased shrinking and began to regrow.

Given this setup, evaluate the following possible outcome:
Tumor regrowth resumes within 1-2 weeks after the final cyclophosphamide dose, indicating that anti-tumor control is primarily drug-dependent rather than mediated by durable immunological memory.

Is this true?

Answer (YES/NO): NO